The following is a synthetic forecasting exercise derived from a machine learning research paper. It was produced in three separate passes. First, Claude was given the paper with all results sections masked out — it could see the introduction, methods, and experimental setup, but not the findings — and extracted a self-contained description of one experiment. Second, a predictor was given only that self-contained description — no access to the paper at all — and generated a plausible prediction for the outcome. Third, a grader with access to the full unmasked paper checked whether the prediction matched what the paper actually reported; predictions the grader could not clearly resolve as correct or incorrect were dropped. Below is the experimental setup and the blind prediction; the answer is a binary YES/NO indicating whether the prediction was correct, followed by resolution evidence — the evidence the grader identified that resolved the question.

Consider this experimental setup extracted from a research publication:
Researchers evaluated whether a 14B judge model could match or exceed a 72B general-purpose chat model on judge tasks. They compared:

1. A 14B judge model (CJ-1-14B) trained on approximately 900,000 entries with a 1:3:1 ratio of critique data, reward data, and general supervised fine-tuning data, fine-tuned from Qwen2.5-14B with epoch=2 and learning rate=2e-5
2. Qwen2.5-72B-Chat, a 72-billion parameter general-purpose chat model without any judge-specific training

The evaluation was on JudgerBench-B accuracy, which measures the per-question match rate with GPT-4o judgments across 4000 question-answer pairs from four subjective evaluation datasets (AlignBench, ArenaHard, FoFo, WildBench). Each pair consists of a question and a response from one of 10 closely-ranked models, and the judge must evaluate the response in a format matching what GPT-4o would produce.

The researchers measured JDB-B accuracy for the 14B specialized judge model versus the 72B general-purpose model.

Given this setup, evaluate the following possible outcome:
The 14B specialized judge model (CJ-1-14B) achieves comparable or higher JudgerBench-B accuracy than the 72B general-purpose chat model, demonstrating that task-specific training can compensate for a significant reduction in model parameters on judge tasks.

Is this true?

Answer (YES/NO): YES